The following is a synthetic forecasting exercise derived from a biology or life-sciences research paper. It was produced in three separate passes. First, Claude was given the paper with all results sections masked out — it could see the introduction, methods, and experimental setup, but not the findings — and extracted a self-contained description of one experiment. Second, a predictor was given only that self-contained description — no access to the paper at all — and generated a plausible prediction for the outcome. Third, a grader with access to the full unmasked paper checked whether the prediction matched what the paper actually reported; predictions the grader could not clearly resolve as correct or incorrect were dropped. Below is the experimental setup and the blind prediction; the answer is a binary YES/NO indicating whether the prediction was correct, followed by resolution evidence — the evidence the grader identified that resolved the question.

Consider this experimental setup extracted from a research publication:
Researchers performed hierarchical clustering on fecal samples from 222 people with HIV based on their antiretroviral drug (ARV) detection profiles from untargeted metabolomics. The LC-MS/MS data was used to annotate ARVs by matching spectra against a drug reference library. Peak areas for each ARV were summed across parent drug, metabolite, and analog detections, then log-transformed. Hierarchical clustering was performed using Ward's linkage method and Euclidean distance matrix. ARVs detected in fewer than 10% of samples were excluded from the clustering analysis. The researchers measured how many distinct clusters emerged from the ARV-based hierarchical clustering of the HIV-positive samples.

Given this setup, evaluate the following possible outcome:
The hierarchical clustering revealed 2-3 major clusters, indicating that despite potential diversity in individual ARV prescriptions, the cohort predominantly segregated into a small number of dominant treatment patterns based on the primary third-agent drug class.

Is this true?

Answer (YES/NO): NO